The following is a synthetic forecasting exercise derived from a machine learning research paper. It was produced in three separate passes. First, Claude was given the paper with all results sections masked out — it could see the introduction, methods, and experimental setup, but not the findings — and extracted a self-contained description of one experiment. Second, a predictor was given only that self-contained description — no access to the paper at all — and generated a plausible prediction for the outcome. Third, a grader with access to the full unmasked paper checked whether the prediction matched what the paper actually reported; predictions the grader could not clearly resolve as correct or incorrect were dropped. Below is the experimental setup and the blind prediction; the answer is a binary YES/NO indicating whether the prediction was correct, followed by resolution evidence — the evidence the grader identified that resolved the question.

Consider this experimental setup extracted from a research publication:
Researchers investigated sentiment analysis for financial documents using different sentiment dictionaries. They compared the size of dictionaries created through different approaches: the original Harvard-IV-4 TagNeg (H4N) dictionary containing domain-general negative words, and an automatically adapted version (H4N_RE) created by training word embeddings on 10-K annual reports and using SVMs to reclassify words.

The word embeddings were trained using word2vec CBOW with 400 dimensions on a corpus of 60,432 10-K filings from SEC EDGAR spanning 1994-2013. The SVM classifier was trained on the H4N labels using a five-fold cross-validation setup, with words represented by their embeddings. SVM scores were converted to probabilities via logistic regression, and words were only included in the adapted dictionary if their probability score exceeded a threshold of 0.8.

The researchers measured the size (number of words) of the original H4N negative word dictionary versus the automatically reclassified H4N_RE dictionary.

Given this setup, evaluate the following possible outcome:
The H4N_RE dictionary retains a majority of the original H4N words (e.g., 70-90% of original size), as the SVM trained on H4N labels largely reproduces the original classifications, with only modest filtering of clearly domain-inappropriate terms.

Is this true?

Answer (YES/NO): NO